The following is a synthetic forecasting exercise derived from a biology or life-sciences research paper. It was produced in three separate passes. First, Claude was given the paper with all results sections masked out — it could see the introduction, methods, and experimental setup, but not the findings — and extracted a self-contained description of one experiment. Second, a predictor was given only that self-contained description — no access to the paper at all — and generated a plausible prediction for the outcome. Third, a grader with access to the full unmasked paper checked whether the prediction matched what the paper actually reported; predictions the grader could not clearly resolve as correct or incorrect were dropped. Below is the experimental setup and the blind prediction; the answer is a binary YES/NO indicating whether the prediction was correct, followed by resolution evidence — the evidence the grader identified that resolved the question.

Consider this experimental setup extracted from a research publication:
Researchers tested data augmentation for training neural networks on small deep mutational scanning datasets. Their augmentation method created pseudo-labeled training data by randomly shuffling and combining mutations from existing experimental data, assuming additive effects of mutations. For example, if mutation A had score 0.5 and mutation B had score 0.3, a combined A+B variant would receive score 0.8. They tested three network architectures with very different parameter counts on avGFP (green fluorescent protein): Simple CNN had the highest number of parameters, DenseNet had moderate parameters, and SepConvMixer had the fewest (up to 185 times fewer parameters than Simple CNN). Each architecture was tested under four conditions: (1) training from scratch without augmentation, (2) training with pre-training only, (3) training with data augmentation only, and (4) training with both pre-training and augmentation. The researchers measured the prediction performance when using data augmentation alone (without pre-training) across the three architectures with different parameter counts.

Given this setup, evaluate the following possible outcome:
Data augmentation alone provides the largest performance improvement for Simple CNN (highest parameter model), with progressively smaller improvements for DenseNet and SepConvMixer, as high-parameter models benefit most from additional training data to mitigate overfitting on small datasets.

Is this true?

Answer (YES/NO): NO